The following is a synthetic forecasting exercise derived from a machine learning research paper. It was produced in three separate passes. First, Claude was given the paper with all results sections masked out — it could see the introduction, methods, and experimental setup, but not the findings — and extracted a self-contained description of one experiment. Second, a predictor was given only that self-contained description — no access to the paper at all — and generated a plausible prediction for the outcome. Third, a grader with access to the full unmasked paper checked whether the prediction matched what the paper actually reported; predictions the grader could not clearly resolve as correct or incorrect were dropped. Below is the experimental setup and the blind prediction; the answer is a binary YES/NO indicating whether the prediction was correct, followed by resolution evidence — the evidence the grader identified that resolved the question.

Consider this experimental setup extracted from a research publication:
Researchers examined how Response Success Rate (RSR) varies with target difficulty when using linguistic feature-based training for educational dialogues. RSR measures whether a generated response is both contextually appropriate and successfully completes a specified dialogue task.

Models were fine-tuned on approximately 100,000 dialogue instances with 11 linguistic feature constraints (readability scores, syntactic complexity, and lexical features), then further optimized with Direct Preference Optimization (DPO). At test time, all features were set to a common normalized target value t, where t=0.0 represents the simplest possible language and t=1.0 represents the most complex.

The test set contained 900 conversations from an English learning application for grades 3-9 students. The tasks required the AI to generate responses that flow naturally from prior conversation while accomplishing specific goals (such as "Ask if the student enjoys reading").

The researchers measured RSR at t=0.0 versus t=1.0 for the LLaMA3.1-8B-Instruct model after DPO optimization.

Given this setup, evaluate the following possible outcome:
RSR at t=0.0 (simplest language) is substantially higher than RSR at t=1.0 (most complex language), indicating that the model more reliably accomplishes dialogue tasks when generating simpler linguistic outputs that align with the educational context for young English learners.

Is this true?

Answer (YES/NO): NO